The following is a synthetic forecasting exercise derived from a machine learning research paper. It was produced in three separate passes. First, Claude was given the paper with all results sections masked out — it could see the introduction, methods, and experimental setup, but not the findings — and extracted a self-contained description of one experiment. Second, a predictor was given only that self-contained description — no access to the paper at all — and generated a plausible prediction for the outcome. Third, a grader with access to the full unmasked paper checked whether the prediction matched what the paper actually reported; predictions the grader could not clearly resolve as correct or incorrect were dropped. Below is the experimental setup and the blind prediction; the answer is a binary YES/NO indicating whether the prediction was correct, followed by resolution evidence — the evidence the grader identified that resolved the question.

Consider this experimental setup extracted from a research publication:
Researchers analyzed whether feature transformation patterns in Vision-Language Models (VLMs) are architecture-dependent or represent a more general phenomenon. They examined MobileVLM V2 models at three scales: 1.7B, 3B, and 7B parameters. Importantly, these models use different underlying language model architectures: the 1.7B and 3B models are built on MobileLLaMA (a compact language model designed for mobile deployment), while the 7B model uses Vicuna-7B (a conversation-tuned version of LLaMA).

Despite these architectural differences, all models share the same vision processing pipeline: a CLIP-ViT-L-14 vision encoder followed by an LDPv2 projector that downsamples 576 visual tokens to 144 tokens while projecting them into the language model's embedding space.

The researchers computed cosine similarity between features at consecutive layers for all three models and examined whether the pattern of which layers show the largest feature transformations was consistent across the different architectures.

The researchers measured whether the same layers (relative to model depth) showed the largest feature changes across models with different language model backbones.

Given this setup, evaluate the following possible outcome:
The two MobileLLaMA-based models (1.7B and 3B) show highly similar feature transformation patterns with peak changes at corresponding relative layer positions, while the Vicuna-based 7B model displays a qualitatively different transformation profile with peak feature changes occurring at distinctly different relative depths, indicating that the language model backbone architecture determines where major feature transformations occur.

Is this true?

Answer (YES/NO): NO